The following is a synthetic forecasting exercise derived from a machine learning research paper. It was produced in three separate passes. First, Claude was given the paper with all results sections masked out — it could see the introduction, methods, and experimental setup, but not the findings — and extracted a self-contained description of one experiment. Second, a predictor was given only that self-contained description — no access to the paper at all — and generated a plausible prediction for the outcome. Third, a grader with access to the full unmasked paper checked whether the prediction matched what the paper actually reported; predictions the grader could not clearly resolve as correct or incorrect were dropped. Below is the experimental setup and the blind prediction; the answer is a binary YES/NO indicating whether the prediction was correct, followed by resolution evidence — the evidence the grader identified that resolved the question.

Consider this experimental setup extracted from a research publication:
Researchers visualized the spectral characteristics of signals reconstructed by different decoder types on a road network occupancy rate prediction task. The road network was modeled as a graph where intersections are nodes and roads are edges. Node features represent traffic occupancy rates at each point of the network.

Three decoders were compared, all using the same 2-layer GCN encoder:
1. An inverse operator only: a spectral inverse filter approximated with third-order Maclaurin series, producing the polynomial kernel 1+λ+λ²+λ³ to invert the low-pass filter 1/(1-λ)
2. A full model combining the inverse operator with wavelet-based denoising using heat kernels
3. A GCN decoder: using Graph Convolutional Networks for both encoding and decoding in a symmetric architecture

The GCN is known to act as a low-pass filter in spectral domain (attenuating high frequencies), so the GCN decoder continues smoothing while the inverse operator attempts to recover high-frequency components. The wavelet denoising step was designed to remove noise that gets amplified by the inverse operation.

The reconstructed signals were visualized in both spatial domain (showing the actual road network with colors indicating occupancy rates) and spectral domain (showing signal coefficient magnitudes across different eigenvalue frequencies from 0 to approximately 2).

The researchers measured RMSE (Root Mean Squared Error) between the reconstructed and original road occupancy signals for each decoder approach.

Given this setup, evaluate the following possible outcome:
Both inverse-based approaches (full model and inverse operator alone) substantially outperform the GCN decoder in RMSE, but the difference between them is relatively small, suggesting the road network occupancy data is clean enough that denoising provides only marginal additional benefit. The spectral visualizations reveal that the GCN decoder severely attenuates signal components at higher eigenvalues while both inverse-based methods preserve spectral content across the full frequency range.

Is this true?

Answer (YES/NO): NO